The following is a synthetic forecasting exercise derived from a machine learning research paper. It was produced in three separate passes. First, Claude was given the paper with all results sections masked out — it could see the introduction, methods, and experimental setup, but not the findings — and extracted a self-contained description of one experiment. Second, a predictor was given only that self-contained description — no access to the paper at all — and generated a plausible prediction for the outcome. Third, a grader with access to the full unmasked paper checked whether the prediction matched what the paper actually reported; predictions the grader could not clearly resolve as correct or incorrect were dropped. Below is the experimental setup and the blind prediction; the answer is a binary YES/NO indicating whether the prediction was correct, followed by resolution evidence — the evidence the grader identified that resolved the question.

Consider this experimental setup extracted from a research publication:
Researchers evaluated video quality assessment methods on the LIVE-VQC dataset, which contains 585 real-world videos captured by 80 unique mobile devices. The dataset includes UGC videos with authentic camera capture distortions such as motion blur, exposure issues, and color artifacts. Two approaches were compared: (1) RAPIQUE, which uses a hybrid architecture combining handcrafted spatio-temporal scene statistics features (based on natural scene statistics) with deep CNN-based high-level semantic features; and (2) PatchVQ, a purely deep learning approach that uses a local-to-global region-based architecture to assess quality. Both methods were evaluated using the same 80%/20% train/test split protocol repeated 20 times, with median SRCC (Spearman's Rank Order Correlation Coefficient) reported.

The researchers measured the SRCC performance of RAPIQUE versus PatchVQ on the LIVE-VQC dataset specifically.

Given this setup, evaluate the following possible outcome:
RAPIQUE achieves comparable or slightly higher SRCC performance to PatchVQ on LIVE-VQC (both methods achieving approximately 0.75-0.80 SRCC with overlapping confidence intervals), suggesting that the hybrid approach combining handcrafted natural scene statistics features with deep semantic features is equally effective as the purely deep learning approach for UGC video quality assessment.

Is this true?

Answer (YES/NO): NO